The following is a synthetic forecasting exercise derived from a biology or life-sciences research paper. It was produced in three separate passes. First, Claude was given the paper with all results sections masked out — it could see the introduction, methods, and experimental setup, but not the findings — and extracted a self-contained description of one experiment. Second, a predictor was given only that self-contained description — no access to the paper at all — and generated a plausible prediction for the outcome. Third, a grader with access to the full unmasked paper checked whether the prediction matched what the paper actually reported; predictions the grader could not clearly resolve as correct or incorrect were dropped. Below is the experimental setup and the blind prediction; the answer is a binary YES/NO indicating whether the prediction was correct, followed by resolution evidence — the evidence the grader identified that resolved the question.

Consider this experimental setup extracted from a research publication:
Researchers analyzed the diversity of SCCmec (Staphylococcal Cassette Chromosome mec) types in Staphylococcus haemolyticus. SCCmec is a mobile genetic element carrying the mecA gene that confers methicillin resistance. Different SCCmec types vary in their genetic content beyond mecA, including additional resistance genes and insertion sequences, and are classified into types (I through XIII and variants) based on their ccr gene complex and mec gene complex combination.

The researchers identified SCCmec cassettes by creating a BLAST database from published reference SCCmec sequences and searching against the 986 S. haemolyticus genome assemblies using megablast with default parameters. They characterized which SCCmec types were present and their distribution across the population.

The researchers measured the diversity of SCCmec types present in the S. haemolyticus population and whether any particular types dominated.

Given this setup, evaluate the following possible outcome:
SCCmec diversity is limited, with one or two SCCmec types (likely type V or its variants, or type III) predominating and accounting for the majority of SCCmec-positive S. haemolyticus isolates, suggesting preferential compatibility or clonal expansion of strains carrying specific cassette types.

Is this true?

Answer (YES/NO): NO